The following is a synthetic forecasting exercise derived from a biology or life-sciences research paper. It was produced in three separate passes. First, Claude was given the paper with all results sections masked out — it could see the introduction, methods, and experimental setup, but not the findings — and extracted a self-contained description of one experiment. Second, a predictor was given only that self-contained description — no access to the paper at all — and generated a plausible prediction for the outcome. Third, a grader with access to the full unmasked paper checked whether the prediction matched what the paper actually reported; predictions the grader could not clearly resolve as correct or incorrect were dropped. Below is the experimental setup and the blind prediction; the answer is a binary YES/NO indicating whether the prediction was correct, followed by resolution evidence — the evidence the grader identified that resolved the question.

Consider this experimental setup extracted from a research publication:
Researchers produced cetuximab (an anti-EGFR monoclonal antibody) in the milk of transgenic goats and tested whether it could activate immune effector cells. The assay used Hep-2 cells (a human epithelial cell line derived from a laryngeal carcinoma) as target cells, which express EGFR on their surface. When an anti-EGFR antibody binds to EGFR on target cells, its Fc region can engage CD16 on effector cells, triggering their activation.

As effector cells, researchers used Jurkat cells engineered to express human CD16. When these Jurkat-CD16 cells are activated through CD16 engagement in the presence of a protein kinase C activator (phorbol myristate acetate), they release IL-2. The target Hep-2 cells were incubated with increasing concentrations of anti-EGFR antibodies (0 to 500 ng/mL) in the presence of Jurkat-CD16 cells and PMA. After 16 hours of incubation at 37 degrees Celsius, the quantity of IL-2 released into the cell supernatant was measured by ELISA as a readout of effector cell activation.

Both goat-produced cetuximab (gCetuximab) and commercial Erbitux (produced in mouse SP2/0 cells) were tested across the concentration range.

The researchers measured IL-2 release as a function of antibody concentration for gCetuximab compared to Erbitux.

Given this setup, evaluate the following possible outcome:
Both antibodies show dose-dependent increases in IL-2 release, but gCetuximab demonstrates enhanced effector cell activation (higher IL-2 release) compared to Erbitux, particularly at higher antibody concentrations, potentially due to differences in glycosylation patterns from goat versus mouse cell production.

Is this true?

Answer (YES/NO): YES